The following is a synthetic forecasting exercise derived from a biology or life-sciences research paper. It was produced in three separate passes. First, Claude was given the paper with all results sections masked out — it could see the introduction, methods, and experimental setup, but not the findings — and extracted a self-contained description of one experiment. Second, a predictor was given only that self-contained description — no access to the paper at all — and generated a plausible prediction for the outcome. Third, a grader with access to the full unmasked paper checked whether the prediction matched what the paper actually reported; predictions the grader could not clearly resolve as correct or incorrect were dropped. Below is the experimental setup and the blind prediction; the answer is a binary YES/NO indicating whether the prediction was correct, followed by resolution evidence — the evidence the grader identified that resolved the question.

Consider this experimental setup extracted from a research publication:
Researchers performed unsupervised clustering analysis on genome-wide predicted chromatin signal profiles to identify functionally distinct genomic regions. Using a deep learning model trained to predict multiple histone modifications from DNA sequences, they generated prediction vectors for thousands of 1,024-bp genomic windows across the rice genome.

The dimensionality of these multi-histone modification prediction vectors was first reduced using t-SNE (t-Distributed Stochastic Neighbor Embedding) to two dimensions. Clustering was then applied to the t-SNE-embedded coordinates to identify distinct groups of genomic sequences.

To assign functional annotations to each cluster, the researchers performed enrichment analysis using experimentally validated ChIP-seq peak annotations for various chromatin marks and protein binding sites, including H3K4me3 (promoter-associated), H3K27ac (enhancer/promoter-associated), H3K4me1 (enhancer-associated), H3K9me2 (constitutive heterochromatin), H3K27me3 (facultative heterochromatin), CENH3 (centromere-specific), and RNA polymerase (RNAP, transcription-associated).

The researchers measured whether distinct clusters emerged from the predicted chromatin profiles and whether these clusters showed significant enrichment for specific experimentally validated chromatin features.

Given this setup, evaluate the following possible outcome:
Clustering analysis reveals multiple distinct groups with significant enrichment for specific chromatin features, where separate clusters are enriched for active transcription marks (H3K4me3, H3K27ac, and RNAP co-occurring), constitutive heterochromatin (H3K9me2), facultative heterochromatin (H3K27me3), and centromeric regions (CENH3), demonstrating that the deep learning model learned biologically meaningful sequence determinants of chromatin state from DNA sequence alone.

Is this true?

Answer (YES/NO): NO